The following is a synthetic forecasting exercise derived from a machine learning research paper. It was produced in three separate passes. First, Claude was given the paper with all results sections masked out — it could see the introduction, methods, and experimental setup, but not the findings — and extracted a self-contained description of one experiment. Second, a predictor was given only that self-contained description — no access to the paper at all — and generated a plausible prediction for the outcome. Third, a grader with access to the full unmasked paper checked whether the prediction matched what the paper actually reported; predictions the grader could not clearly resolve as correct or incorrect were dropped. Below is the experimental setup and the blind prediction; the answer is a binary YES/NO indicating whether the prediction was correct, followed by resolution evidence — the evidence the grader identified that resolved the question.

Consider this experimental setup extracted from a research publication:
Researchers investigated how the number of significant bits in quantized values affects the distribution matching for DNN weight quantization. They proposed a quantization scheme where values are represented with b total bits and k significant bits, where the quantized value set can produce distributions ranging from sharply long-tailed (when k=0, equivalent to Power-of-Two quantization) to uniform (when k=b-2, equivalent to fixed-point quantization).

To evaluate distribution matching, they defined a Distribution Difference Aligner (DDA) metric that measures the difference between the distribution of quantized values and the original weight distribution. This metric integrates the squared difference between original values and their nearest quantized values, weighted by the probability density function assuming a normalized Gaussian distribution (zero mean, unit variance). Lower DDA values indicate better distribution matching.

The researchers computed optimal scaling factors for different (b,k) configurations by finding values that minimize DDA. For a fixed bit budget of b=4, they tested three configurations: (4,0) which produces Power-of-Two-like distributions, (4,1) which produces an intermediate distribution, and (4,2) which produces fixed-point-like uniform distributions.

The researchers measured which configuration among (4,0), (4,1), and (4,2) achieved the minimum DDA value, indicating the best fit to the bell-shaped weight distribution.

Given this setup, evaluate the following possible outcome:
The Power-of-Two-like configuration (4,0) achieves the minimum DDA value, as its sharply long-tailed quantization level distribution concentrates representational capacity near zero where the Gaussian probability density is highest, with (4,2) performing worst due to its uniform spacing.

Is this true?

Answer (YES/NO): NO